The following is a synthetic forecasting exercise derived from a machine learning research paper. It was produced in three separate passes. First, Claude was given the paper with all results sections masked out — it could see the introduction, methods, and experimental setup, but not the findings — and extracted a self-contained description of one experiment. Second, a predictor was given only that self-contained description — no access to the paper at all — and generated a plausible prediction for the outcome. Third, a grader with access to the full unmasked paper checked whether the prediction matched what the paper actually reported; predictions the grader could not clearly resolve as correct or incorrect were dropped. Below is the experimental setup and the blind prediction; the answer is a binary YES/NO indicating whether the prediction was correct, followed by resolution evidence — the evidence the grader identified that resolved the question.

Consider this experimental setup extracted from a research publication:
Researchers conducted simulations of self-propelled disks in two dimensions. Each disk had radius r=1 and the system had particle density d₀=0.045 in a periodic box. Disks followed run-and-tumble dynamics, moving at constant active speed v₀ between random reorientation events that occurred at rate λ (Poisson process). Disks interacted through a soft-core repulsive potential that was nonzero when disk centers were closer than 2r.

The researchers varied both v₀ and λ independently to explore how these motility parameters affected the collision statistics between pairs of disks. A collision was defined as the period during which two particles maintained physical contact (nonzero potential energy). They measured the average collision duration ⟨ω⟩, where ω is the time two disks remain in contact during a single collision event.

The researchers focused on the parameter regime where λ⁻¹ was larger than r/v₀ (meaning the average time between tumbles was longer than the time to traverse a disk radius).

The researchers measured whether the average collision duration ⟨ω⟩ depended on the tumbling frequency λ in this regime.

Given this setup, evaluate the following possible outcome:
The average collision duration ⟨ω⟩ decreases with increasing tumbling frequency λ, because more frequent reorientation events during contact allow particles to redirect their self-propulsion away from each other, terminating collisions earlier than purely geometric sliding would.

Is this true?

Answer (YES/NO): NO